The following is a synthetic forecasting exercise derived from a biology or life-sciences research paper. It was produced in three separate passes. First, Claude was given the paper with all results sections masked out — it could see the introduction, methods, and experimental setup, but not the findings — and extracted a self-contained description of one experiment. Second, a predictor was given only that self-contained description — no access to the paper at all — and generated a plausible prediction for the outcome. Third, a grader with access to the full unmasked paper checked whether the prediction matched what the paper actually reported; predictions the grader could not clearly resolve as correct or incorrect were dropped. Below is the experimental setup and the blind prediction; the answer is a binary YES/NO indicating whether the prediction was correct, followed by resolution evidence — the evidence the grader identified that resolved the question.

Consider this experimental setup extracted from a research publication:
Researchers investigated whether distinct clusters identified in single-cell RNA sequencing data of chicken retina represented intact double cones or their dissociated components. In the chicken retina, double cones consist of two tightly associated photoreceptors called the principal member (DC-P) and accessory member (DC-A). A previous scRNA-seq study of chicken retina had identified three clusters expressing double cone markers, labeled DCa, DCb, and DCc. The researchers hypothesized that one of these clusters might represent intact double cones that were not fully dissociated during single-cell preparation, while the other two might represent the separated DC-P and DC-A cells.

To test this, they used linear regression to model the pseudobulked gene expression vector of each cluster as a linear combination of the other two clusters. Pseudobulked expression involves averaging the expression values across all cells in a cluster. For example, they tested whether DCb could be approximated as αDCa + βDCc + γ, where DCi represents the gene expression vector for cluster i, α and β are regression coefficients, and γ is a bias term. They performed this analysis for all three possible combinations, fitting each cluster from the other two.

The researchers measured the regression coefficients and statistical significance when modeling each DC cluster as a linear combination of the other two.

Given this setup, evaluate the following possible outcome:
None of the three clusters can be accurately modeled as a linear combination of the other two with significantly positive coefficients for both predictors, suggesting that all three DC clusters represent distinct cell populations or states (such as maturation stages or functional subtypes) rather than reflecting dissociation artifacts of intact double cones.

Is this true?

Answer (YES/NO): NO